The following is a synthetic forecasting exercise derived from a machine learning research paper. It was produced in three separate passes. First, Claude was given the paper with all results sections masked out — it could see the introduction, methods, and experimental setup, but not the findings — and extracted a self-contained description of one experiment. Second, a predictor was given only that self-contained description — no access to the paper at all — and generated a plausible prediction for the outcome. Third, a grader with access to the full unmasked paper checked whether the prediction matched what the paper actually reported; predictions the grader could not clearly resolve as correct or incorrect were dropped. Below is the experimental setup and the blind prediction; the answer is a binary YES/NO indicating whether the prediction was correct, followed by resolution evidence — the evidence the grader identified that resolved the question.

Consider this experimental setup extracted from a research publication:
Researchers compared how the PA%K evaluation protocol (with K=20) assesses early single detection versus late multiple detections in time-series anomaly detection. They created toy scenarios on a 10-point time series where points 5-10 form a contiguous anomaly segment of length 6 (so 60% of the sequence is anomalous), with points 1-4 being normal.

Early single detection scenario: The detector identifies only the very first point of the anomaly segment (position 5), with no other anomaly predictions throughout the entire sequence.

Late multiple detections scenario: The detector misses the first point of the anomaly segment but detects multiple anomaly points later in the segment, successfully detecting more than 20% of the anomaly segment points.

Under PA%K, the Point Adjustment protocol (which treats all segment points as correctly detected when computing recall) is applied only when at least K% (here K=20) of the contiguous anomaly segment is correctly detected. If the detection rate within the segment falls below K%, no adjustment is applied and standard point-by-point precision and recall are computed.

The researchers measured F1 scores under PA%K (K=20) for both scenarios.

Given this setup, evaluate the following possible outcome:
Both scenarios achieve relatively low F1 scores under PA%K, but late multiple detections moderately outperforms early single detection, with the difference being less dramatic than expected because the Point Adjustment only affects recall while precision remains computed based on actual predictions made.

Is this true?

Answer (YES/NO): NO